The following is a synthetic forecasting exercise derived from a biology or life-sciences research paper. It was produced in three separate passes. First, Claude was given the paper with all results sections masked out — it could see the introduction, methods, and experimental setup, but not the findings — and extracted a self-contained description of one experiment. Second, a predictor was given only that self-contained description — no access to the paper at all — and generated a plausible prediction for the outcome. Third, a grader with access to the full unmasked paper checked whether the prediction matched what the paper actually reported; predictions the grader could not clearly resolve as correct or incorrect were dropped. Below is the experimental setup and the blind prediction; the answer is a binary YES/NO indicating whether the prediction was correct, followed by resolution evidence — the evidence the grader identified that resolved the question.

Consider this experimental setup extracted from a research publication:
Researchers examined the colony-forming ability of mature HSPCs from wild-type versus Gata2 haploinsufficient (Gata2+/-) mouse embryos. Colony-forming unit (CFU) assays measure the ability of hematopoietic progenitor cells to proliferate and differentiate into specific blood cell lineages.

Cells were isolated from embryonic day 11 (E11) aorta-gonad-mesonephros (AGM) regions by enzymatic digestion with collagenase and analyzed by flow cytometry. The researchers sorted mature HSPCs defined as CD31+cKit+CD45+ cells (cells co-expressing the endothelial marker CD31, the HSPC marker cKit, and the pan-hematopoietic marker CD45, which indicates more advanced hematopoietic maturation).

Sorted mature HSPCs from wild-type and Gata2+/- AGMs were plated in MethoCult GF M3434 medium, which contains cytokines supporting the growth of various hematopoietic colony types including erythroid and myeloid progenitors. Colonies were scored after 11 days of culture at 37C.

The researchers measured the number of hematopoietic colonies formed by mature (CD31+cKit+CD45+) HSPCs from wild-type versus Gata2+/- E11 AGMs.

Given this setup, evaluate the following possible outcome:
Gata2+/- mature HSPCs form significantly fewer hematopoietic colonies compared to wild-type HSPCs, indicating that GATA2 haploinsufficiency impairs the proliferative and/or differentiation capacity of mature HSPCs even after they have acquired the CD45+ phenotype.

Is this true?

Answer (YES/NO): NO